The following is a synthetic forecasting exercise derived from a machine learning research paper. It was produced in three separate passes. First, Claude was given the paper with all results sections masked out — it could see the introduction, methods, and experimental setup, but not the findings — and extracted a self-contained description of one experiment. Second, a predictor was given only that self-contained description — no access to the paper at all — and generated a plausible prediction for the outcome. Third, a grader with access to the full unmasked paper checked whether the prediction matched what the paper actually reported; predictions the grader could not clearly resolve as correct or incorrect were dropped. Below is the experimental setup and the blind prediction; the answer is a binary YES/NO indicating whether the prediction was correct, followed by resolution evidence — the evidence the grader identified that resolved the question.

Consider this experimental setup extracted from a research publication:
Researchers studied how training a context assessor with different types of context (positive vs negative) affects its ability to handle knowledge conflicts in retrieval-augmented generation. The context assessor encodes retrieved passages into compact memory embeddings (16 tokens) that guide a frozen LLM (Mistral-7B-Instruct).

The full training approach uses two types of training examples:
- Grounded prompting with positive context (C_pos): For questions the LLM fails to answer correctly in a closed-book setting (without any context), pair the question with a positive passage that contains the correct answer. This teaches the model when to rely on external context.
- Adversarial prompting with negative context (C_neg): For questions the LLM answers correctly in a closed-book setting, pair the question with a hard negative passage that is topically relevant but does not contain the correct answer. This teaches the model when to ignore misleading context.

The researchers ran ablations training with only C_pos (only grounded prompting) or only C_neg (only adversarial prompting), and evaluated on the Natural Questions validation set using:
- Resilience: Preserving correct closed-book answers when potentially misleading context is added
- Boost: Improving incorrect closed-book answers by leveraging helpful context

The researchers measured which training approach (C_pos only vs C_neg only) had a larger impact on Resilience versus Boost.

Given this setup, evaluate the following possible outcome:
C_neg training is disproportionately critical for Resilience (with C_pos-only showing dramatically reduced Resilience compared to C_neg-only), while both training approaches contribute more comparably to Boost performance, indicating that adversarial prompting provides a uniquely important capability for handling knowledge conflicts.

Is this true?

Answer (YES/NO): NO